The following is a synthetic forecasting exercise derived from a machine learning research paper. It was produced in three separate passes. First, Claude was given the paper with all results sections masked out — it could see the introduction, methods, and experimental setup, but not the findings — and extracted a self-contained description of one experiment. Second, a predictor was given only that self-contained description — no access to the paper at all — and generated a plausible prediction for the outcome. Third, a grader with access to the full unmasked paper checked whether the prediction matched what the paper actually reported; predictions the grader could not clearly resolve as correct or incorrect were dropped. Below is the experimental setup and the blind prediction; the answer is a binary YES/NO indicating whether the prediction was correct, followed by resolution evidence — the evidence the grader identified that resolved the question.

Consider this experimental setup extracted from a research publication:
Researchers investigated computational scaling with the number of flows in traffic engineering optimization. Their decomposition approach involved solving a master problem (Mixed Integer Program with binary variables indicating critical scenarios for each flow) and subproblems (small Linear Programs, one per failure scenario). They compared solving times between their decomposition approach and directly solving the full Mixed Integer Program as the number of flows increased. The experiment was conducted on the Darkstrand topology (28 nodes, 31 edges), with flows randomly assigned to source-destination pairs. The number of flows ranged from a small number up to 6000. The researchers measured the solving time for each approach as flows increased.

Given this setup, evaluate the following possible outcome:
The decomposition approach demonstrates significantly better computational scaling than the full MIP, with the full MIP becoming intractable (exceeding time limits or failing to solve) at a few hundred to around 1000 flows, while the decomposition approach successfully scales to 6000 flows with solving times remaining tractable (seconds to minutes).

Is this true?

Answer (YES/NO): NO